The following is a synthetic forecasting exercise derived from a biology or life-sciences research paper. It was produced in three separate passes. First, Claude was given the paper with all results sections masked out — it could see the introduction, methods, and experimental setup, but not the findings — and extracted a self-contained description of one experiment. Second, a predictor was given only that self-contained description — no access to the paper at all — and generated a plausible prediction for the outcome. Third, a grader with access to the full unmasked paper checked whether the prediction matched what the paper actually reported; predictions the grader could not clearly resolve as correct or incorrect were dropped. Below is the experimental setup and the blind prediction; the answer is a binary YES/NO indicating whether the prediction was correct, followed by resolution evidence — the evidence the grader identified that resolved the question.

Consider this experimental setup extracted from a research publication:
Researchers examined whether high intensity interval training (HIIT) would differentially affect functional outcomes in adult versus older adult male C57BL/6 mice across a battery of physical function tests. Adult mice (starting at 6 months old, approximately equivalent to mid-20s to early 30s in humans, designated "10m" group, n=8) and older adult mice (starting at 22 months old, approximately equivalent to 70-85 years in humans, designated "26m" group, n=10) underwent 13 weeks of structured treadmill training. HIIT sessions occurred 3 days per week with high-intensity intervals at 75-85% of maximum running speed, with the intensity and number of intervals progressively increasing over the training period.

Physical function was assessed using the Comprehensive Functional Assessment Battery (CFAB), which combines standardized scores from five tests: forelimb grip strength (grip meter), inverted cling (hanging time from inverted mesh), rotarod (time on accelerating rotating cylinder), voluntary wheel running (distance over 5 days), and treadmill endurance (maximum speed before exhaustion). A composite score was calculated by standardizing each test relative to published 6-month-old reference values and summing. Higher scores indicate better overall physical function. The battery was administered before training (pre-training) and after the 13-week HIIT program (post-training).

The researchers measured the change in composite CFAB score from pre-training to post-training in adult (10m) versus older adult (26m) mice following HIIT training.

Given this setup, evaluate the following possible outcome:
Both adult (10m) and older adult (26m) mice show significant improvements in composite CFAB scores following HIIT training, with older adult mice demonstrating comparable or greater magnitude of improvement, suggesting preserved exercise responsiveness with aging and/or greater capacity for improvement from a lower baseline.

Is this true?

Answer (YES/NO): NO